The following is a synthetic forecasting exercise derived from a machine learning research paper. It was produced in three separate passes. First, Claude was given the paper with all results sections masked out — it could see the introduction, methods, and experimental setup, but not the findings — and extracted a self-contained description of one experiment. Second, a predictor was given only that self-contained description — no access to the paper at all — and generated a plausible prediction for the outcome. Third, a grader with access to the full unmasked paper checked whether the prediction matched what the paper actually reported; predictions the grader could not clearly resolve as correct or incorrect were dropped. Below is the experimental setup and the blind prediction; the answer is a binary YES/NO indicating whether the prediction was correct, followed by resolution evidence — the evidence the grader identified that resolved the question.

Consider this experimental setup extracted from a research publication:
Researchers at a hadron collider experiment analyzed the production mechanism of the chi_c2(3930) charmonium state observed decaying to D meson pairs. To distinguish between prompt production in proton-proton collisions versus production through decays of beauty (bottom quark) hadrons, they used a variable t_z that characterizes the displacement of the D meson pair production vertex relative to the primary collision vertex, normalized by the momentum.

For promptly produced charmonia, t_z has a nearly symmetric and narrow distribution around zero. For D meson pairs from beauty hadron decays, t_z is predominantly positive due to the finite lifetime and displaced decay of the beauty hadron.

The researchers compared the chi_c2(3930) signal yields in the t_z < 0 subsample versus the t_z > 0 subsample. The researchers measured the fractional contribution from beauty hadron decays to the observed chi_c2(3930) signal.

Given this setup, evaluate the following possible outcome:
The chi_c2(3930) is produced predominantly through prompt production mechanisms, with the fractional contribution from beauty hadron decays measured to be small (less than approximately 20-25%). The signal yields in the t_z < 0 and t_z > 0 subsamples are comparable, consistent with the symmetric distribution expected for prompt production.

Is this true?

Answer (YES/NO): YES